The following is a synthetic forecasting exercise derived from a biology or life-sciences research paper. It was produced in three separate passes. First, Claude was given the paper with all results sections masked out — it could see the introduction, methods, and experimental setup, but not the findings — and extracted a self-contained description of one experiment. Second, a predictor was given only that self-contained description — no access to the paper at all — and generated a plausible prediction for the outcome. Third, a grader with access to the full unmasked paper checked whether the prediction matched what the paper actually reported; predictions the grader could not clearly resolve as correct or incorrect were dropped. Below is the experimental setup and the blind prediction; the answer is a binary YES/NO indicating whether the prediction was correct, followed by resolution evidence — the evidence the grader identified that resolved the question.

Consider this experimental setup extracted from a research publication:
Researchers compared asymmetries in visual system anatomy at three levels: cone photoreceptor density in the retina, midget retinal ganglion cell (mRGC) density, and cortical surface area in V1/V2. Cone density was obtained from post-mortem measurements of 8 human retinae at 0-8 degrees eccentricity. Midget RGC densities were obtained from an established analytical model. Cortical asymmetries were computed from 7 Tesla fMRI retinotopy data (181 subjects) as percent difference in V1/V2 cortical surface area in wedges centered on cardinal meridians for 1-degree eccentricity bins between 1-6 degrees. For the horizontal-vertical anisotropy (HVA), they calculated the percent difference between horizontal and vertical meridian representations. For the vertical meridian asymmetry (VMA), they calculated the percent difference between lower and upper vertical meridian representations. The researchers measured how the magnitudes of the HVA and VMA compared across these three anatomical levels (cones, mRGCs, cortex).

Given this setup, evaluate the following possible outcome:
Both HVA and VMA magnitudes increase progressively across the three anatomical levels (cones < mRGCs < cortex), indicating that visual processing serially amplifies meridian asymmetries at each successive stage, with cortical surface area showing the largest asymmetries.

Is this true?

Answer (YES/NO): NO